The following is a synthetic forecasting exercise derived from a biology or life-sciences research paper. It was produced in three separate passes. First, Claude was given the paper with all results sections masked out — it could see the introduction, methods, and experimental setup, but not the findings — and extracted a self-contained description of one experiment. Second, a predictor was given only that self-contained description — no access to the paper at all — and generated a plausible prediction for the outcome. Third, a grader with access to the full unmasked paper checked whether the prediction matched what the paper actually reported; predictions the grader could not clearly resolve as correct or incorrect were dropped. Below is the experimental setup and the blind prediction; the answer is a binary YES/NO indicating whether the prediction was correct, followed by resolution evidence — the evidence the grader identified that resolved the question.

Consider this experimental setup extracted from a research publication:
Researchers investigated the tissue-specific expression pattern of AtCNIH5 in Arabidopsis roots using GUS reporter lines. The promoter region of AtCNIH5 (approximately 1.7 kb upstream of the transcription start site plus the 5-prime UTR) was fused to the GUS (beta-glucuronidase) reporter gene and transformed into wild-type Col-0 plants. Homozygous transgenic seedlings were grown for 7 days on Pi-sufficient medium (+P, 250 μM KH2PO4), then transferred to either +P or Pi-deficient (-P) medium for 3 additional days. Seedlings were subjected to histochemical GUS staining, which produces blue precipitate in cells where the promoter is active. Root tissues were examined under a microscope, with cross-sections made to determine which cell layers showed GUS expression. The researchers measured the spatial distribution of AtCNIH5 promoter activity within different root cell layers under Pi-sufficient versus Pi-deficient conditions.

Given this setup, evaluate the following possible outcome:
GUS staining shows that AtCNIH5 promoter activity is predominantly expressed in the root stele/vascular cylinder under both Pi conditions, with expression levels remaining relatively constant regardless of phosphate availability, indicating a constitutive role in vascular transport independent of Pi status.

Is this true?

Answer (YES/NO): NO